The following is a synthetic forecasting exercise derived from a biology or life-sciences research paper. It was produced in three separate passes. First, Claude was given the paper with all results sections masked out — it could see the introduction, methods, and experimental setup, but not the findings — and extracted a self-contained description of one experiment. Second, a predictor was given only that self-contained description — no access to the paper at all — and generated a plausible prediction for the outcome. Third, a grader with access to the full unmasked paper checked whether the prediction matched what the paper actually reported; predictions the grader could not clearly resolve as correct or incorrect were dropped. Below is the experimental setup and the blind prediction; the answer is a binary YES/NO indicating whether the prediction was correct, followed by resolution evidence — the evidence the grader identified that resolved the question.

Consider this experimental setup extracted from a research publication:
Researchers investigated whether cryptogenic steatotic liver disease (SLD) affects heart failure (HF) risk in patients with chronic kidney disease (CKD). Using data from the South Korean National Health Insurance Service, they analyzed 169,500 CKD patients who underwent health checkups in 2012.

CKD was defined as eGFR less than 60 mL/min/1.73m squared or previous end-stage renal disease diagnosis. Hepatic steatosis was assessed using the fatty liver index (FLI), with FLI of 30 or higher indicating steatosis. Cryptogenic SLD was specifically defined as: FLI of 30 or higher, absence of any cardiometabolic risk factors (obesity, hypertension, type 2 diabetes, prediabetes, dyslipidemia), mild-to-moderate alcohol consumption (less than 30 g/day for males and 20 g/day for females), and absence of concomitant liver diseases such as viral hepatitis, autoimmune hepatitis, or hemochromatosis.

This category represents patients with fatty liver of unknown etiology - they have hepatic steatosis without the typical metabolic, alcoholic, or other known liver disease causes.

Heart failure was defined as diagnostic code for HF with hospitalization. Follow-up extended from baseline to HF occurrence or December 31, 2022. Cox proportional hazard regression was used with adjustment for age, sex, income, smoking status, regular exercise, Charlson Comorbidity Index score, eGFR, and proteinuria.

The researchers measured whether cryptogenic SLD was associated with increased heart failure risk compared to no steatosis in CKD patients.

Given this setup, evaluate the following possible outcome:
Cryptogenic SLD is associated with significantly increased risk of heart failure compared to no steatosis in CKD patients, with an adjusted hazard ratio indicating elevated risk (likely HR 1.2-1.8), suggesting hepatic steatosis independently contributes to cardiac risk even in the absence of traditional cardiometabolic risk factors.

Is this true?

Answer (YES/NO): NO